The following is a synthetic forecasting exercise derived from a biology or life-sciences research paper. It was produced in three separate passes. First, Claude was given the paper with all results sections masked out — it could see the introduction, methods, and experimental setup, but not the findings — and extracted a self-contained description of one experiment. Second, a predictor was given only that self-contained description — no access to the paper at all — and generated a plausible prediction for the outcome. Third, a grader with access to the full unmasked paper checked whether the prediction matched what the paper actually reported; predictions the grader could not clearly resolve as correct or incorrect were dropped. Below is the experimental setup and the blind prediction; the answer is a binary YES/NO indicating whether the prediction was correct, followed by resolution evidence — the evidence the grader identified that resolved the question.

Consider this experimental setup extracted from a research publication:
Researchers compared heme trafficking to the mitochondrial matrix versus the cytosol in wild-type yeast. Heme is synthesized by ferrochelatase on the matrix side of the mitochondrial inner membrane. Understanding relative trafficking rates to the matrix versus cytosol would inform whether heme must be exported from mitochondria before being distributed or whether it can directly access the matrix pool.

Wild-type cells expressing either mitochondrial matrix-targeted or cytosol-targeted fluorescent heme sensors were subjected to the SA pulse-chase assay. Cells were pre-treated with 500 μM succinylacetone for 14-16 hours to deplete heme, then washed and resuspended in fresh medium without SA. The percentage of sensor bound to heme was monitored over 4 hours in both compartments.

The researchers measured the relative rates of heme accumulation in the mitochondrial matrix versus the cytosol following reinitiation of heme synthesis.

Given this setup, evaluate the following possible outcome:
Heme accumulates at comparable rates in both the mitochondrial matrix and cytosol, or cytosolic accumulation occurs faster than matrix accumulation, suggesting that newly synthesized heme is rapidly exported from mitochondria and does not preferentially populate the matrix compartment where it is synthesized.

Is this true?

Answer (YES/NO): YES